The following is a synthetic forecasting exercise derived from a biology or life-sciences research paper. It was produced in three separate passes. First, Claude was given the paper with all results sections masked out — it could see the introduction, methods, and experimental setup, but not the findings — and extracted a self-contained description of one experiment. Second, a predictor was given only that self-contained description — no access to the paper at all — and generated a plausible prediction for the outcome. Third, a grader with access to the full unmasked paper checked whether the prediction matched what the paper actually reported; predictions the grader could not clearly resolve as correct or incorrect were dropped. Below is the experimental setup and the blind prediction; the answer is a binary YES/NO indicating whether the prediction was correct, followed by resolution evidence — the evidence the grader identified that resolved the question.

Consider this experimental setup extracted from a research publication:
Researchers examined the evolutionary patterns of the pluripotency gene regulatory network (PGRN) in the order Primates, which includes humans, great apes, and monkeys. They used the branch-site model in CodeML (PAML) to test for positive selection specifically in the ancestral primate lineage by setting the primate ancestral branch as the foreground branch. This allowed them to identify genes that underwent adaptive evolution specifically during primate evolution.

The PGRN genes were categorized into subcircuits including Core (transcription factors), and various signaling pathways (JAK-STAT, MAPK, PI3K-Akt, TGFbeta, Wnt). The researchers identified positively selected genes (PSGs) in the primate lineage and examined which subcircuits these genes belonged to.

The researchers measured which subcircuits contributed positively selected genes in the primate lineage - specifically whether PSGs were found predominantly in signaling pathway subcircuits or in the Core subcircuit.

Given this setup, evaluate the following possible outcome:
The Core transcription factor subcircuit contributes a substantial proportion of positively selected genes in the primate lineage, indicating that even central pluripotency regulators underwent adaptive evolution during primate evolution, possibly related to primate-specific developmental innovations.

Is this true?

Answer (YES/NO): NO